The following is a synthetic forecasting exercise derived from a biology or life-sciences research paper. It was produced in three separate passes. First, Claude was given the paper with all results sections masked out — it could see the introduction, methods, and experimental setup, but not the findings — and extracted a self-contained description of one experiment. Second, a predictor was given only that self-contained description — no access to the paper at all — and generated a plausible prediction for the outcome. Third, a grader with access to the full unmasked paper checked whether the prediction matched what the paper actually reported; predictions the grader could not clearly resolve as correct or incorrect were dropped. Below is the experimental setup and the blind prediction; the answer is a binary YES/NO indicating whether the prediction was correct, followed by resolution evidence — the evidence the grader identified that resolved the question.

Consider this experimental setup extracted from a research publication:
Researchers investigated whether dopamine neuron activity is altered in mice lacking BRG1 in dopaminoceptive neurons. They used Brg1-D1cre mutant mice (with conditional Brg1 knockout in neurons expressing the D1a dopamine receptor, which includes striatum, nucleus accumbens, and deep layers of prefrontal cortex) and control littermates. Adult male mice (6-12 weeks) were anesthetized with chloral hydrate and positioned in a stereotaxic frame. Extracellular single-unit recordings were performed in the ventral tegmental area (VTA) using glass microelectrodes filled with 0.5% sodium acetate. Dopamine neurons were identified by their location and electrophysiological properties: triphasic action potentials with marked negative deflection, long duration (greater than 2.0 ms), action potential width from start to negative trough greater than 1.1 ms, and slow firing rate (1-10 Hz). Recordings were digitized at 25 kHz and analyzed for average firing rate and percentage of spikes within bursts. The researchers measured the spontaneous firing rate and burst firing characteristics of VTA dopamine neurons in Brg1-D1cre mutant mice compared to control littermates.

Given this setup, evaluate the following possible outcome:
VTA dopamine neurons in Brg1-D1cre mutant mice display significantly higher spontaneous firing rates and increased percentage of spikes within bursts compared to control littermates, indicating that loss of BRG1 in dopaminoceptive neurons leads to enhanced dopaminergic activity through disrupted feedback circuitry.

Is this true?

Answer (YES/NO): NO